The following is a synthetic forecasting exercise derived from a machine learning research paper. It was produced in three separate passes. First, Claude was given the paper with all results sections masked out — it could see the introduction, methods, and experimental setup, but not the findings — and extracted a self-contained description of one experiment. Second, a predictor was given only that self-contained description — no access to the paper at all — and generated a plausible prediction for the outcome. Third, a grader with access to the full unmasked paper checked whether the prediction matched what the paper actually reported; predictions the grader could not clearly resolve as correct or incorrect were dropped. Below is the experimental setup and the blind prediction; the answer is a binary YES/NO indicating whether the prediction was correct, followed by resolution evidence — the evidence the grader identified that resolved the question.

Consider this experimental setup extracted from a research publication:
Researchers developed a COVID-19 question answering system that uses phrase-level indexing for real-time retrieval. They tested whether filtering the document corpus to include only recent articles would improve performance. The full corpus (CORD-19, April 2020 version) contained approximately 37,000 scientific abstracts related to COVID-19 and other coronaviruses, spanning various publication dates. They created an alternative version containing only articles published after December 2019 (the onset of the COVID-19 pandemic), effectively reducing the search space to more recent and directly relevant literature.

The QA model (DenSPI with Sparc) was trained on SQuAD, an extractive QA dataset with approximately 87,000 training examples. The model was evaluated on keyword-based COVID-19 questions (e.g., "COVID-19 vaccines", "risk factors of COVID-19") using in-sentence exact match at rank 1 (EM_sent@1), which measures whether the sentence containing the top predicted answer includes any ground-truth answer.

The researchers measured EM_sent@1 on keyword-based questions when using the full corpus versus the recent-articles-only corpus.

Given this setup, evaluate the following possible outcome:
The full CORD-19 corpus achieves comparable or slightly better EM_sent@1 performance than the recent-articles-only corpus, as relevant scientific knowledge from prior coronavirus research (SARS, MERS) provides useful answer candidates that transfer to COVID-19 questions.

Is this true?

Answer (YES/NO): NO